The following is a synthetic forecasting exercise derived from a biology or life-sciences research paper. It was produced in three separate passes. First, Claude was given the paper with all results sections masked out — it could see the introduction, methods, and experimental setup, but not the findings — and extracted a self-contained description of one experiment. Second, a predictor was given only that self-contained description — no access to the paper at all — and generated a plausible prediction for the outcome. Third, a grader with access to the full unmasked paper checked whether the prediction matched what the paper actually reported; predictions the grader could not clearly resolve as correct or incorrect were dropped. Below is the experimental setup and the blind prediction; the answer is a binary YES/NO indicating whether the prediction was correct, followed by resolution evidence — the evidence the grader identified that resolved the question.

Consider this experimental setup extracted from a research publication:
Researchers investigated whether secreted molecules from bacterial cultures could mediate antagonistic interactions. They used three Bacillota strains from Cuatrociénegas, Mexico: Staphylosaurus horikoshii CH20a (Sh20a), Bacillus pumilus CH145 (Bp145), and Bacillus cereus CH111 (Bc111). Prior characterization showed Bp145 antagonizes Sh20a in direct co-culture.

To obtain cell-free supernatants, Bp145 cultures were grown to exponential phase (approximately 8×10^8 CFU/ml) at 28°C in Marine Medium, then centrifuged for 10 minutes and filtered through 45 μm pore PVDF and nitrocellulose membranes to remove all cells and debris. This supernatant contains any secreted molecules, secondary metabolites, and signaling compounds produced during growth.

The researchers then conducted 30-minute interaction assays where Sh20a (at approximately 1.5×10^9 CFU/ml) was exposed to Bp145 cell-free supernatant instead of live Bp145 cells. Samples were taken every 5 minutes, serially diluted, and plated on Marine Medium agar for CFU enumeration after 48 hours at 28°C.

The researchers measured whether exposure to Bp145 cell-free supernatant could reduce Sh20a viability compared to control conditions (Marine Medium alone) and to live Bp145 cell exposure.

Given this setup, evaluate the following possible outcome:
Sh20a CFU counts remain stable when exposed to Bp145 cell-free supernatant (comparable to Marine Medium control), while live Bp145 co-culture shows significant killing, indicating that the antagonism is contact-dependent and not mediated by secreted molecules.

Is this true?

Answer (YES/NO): NO